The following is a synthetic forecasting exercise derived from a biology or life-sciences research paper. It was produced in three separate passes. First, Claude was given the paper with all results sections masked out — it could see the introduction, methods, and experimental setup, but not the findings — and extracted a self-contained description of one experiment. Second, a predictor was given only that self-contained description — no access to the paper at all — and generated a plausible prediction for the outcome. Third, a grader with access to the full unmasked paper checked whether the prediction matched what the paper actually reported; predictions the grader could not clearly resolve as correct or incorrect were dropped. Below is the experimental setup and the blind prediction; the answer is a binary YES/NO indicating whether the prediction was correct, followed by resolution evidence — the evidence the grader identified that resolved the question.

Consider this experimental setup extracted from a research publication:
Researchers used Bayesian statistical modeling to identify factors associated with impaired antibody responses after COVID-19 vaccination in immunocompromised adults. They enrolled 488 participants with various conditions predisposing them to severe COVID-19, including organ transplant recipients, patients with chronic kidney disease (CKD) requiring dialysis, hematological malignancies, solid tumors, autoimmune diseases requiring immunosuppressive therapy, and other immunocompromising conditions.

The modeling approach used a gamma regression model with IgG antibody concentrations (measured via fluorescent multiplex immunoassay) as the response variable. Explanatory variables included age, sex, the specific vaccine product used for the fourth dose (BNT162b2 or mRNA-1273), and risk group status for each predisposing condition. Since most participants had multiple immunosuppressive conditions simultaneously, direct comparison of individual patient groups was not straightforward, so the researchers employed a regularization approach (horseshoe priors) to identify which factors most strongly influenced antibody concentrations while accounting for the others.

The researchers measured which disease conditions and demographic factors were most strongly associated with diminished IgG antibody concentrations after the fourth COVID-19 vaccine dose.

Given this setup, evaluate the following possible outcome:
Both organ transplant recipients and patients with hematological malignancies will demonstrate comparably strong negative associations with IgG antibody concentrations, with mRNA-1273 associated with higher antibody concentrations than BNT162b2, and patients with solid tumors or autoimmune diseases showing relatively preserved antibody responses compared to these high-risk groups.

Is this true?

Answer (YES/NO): NO